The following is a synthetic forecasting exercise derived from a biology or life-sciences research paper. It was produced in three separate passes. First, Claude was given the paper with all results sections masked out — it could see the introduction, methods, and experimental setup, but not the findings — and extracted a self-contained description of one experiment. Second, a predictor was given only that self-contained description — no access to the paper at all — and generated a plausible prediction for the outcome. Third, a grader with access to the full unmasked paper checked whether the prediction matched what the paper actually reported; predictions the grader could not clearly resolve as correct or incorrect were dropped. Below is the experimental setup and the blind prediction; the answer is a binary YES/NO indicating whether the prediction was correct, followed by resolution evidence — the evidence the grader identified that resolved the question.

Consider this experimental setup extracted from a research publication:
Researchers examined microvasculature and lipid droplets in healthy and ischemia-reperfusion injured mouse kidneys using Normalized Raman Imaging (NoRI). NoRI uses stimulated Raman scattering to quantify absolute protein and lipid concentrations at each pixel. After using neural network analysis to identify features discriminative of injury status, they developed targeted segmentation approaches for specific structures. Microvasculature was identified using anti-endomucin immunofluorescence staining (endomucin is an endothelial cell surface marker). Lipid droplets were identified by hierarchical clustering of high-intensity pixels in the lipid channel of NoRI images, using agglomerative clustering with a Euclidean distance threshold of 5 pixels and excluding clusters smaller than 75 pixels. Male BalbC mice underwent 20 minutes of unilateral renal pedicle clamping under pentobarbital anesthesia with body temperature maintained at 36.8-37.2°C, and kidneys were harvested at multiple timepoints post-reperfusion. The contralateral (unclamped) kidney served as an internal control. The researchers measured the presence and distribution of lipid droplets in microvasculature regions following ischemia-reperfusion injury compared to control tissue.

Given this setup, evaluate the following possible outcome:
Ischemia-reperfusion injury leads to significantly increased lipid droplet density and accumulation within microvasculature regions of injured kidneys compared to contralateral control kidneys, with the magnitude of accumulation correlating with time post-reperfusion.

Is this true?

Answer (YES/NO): NO